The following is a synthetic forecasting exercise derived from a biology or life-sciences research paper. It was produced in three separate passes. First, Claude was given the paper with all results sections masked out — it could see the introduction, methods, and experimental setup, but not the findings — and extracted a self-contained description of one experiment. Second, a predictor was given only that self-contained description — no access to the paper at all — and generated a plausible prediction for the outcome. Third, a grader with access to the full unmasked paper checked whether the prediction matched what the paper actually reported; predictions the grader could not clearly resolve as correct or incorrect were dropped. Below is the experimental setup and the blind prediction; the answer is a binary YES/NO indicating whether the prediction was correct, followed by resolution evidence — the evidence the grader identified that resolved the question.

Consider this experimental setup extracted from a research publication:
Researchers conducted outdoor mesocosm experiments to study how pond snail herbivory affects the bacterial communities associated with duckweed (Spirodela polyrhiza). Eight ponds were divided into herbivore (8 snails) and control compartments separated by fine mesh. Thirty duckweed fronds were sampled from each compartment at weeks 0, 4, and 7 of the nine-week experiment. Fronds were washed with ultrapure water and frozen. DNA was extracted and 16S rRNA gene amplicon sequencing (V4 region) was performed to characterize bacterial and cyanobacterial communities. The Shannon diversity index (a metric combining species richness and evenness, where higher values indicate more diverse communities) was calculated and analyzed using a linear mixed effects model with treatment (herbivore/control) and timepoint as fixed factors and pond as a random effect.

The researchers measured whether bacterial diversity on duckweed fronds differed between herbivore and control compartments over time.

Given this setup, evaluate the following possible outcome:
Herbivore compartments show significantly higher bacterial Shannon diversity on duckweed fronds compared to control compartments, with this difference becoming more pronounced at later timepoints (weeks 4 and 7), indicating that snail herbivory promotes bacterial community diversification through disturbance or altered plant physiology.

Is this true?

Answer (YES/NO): NO